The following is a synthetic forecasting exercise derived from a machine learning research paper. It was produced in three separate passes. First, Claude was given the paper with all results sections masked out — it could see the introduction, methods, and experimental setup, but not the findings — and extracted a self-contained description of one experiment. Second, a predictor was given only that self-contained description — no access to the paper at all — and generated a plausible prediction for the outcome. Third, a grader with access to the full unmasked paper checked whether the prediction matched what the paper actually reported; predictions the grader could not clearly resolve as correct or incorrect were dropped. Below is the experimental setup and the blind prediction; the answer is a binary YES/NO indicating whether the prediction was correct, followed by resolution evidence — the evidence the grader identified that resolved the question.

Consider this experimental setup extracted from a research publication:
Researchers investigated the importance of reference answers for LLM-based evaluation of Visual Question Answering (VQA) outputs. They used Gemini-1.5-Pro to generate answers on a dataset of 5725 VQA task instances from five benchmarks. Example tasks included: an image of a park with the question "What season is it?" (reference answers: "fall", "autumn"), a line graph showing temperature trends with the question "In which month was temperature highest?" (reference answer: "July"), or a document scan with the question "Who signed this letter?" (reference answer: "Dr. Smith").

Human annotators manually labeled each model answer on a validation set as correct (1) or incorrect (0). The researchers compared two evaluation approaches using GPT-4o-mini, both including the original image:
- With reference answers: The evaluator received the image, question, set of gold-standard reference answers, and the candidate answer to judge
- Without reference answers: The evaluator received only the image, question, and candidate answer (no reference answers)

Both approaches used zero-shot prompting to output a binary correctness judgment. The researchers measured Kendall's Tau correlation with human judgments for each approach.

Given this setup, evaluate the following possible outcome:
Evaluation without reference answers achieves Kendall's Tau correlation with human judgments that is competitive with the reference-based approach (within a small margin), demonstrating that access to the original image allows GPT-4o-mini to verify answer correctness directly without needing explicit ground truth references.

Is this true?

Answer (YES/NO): NO